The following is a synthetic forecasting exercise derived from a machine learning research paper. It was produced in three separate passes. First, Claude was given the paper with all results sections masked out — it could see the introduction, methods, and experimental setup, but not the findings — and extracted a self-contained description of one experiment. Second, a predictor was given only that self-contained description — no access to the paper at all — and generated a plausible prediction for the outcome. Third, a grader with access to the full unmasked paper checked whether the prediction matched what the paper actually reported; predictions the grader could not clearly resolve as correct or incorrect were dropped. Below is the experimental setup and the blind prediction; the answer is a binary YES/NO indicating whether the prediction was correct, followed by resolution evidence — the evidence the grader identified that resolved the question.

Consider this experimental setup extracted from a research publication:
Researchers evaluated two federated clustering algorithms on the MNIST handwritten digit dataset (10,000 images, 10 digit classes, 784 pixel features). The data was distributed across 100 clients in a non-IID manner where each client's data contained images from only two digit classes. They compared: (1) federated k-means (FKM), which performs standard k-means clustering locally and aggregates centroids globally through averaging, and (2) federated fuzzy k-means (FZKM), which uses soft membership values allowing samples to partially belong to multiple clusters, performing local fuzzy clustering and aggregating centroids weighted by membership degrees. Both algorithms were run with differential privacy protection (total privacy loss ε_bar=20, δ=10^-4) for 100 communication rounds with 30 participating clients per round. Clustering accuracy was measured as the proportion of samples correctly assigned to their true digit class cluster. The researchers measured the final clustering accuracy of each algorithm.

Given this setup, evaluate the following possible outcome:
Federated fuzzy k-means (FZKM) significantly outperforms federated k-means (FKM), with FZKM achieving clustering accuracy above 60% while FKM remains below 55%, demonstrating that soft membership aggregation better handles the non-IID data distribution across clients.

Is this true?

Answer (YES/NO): NO